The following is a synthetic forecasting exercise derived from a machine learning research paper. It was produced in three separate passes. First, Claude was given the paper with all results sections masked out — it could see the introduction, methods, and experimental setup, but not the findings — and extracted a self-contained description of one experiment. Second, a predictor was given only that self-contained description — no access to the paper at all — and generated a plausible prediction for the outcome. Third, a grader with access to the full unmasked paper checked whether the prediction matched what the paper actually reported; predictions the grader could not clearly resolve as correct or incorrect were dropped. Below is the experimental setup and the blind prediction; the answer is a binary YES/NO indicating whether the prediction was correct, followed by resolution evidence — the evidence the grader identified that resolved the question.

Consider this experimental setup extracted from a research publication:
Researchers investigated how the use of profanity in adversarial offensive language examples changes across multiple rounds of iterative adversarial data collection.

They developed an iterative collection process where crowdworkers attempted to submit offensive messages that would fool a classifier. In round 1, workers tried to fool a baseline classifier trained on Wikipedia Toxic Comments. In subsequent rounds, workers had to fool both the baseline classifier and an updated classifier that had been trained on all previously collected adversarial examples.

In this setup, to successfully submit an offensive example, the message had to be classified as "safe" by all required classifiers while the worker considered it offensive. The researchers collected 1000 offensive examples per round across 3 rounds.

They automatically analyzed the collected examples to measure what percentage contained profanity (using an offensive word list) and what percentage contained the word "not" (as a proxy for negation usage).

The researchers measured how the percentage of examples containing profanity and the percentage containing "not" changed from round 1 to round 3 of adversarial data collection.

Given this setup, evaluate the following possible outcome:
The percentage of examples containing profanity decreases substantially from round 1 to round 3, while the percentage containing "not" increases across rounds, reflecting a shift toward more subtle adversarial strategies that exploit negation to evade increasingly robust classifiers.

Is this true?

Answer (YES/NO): NO